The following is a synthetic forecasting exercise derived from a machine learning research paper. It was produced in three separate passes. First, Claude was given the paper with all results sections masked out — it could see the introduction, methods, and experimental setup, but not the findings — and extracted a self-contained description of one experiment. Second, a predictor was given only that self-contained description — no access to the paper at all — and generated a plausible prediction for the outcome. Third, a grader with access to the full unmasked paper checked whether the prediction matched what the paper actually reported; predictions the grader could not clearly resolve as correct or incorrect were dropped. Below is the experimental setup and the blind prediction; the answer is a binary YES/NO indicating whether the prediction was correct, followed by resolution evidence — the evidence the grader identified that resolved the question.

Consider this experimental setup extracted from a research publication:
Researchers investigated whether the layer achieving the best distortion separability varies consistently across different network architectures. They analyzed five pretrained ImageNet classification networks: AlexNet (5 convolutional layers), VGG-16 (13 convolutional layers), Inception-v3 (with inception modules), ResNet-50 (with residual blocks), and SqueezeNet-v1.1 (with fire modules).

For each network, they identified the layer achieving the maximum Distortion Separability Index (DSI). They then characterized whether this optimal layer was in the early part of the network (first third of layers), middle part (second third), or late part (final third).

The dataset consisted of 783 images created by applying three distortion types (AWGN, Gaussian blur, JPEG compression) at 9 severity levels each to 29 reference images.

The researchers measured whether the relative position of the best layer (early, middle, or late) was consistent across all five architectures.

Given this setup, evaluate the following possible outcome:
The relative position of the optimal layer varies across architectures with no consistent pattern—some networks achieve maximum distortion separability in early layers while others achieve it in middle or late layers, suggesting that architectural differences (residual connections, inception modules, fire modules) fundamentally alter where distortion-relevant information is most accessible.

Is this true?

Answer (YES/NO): NO